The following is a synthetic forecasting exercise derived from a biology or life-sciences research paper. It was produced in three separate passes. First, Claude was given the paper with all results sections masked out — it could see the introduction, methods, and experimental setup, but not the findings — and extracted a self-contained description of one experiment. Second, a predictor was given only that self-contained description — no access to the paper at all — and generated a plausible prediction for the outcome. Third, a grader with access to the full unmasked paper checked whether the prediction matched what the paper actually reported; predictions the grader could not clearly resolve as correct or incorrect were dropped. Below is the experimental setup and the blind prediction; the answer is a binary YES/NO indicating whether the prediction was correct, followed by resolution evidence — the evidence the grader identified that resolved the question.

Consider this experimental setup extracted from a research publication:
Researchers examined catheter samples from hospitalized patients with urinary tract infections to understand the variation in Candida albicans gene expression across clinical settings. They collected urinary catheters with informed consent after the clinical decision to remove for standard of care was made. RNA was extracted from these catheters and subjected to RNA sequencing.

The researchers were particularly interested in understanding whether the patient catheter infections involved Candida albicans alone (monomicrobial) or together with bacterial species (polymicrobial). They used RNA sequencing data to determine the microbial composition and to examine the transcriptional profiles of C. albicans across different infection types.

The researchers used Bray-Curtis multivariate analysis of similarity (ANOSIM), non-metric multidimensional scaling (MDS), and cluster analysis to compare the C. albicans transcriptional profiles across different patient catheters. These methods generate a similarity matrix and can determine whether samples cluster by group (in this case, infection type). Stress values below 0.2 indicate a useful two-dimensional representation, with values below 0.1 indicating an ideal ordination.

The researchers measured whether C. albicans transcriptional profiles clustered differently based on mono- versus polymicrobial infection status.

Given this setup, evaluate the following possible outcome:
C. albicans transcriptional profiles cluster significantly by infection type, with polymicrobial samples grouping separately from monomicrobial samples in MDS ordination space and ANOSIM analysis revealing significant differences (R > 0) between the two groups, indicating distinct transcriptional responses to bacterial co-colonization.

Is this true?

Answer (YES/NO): NO